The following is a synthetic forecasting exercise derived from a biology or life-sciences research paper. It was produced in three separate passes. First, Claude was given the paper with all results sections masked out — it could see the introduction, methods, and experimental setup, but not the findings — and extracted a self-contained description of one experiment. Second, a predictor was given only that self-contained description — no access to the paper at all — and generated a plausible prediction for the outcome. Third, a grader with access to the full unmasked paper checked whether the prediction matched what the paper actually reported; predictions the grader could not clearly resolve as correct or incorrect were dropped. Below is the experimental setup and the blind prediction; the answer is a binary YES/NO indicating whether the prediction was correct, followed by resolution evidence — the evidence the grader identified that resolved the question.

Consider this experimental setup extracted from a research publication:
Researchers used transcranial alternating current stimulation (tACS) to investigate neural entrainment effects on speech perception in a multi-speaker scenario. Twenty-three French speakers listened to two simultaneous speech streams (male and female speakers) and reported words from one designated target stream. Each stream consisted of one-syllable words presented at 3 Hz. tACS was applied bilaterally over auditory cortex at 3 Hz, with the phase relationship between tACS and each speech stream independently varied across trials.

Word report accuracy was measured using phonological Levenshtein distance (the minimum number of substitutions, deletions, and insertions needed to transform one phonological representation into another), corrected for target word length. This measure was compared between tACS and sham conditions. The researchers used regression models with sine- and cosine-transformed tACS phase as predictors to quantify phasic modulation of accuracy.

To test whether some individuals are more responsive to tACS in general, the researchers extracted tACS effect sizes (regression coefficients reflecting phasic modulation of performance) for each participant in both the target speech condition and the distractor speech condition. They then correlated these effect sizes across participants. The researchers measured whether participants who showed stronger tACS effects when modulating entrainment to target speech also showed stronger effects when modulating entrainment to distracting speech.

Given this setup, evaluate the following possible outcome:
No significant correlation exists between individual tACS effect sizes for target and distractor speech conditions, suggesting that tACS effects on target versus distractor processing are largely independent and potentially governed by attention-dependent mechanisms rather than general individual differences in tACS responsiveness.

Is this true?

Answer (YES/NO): NO